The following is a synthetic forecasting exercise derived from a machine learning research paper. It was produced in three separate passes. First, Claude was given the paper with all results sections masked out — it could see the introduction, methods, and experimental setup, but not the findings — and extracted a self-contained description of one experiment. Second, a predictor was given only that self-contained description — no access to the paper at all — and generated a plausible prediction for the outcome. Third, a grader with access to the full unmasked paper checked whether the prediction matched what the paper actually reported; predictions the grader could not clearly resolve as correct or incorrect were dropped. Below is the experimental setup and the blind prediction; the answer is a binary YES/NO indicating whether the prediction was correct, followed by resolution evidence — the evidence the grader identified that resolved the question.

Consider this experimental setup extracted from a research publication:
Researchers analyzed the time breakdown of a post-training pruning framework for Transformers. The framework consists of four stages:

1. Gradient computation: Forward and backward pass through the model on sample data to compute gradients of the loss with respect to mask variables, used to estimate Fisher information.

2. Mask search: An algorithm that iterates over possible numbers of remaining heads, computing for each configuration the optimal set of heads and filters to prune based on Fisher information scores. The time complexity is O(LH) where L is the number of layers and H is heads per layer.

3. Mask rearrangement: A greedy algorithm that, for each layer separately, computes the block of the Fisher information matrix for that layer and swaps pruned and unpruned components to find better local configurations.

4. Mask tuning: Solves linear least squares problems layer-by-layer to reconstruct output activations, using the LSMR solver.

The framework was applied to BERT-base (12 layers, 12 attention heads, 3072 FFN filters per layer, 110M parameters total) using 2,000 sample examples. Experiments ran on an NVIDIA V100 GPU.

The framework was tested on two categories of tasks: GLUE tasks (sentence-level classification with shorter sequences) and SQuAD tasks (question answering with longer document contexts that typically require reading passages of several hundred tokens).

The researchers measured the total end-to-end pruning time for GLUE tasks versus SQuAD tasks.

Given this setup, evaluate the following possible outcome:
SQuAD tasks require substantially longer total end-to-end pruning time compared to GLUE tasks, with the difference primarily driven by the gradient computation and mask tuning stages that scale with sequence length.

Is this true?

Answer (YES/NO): YES